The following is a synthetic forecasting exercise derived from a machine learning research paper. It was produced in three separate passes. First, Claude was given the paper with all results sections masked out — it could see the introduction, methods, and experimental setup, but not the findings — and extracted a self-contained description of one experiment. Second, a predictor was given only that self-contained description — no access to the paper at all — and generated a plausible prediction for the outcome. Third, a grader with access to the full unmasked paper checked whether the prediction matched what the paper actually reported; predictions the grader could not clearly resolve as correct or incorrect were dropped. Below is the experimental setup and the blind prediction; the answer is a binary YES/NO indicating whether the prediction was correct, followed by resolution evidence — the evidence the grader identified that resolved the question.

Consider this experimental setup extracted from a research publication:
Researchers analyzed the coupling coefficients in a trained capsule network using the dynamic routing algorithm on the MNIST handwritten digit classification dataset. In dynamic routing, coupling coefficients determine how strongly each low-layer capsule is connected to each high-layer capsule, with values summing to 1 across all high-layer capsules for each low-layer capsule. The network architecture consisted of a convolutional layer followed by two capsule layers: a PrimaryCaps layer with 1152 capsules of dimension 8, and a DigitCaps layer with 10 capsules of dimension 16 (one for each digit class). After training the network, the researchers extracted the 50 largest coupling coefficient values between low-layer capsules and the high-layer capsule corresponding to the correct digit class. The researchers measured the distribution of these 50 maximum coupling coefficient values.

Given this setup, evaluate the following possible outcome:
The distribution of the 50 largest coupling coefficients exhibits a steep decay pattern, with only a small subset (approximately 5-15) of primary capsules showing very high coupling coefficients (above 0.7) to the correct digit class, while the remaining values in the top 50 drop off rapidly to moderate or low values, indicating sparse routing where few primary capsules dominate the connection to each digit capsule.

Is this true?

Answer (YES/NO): NO